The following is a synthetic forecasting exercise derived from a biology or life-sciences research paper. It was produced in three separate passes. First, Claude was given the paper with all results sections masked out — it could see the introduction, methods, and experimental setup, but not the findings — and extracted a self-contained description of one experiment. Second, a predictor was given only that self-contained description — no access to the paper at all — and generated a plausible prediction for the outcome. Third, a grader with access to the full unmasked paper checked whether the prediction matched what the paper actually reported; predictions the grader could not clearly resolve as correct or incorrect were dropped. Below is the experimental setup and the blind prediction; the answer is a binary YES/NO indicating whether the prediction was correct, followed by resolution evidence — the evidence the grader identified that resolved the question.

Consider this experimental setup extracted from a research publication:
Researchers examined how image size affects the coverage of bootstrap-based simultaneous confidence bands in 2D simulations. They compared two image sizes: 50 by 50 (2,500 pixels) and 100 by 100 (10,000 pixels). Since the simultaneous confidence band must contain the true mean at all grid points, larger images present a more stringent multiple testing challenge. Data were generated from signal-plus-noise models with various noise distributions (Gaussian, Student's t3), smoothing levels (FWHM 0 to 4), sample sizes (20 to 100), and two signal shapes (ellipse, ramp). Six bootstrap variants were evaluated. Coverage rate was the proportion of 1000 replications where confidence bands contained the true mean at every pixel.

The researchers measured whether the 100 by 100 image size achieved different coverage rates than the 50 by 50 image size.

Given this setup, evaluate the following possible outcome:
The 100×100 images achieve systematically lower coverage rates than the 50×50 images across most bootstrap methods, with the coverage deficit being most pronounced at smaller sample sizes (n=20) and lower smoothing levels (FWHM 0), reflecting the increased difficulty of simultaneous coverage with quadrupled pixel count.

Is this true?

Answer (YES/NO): NO